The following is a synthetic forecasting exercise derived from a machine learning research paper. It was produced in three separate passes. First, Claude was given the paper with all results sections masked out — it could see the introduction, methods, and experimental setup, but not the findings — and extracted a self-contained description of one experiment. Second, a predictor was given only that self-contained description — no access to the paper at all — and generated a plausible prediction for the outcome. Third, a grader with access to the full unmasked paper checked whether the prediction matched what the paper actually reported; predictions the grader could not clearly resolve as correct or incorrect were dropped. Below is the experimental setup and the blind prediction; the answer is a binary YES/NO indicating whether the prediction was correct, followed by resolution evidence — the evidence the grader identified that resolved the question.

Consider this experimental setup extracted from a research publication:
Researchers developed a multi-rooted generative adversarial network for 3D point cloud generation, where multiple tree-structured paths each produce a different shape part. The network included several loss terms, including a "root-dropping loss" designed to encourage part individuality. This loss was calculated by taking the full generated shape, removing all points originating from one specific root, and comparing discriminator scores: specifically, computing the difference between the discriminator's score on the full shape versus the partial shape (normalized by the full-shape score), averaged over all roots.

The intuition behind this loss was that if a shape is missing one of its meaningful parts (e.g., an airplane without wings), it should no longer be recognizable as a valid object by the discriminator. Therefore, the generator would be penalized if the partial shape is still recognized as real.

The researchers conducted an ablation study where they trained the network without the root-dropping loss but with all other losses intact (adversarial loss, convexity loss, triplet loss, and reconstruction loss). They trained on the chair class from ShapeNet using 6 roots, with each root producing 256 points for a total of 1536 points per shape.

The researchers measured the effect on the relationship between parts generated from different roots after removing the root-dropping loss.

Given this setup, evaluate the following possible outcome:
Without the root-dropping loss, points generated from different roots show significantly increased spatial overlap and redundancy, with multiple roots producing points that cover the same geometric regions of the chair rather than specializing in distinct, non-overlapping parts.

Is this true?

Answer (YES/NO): YES